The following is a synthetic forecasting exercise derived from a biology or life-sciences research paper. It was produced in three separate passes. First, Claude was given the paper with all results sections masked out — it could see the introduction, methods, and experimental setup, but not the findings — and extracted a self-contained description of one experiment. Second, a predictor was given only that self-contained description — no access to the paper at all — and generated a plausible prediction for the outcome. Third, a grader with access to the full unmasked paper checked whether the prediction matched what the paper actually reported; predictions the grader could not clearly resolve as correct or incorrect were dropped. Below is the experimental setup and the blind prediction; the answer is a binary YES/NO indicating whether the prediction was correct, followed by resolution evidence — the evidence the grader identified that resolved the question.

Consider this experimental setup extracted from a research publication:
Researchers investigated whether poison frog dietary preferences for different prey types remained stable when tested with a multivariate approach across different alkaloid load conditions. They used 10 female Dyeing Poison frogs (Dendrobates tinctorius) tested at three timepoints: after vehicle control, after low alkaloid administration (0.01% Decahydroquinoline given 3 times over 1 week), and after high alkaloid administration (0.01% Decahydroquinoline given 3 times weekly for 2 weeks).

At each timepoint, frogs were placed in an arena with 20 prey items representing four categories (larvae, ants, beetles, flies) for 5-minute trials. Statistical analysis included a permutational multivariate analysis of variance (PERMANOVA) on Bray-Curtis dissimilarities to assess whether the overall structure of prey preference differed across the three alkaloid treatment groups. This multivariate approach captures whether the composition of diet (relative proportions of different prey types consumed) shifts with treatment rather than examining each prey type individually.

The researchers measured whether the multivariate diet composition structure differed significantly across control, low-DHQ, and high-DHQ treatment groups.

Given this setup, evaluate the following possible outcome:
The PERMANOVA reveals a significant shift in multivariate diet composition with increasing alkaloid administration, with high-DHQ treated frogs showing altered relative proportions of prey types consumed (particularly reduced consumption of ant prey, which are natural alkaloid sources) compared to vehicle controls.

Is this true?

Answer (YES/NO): NO